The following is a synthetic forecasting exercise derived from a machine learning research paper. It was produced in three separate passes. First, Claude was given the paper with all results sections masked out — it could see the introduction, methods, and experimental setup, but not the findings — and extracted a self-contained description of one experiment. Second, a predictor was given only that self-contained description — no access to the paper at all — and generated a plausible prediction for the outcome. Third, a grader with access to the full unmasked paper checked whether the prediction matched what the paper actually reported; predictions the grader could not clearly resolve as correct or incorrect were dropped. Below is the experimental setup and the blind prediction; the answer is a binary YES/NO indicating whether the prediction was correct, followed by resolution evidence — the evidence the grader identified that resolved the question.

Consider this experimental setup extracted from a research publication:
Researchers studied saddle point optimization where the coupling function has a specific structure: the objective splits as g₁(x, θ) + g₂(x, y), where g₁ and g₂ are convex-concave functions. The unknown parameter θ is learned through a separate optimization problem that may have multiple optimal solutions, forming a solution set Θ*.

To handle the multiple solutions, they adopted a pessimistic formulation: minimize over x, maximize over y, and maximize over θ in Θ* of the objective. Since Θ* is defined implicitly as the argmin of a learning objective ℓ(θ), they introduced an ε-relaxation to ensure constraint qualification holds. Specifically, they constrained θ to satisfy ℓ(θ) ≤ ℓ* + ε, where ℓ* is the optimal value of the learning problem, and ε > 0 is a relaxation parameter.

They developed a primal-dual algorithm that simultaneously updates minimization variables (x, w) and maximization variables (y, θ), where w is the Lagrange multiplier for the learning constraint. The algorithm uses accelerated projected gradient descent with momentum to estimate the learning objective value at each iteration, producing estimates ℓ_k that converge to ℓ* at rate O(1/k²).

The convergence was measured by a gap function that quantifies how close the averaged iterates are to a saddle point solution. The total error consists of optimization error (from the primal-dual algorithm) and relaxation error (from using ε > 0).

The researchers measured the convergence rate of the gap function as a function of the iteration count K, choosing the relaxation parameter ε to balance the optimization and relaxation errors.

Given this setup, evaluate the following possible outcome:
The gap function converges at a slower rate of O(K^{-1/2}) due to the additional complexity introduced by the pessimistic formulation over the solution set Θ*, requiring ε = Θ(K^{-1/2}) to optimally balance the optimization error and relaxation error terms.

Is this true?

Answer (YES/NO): YES